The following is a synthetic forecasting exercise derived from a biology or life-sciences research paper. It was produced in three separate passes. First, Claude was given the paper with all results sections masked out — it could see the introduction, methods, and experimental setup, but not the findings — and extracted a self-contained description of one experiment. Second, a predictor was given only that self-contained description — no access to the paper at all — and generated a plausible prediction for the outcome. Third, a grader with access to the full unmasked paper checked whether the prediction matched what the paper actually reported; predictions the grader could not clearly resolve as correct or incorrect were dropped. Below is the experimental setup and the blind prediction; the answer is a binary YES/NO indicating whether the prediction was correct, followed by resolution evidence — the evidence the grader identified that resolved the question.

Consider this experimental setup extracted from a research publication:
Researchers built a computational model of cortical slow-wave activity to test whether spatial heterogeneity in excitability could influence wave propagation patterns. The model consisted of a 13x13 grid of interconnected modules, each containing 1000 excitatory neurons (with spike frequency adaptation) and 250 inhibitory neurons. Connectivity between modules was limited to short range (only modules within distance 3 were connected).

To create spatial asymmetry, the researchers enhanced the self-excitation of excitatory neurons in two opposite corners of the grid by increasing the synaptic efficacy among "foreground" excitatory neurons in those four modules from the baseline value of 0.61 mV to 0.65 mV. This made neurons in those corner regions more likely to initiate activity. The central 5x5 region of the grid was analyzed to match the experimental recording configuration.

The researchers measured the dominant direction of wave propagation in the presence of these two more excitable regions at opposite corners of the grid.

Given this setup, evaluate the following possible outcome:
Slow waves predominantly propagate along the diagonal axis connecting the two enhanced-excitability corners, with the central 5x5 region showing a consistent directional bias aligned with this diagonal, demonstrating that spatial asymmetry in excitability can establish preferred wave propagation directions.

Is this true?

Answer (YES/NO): YES